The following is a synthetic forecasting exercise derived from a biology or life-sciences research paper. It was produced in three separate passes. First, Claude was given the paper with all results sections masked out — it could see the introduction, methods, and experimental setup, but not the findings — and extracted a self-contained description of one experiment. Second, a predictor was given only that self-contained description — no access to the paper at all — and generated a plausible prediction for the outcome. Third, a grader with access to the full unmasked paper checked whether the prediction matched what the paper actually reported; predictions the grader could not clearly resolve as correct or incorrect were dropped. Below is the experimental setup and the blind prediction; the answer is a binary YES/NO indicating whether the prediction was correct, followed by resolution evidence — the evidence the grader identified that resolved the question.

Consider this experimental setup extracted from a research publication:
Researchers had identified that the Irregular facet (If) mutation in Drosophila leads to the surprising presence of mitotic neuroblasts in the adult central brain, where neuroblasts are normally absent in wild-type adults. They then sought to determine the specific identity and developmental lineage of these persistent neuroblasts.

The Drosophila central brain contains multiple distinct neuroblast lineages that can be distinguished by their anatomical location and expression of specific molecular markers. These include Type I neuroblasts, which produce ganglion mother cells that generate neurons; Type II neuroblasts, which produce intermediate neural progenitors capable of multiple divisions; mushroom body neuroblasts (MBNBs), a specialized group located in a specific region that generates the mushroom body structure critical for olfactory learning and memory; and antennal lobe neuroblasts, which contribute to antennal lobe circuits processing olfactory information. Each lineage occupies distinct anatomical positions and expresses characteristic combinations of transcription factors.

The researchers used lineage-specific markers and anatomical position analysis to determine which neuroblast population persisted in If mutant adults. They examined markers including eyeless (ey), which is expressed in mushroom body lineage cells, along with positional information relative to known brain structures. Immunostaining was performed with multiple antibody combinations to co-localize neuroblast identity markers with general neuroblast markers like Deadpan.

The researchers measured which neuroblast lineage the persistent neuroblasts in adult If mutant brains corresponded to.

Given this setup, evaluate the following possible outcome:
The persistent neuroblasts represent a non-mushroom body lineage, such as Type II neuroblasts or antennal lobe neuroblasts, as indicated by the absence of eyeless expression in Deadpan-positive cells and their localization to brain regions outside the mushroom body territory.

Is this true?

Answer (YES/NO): NO